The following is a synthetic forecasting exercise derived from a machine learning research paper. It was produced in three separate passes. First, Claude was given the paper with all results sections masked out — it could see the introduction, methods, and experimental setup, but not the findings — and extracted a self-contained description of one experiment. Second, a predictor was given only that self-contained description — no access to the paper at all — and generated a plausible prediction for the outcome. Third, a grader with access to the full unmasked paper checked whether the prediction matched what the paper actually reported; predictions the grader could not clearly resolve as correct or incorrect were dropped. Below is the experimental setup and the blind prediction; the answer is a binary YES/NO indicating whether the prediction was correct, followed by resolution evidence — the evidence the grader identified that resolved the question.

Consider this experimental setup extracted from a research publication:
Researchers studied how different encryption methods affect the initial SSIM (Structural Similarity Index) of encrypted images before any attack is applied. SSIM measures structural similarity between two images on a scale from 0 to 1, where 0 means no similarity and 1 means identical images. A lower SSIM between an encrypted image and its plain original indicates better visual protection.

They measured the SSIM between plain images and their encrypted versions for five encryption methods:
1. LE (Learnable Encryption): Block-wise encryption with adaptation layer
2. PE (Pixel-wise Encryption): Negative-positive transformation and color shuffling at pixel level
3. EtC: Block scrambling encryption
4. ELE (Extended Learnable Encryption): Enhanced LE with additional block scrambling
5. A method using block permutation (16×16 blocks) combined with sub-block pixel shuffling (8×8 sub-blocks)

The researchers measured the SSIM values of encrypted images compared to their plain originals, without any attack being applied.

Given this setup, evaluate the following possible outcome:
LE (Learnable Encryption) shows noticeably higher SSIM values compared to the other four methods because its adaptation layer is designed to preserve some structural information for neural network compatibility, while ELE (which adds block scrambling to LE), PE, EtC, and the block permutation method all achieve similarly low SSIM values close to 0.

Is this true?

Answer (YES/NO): NO